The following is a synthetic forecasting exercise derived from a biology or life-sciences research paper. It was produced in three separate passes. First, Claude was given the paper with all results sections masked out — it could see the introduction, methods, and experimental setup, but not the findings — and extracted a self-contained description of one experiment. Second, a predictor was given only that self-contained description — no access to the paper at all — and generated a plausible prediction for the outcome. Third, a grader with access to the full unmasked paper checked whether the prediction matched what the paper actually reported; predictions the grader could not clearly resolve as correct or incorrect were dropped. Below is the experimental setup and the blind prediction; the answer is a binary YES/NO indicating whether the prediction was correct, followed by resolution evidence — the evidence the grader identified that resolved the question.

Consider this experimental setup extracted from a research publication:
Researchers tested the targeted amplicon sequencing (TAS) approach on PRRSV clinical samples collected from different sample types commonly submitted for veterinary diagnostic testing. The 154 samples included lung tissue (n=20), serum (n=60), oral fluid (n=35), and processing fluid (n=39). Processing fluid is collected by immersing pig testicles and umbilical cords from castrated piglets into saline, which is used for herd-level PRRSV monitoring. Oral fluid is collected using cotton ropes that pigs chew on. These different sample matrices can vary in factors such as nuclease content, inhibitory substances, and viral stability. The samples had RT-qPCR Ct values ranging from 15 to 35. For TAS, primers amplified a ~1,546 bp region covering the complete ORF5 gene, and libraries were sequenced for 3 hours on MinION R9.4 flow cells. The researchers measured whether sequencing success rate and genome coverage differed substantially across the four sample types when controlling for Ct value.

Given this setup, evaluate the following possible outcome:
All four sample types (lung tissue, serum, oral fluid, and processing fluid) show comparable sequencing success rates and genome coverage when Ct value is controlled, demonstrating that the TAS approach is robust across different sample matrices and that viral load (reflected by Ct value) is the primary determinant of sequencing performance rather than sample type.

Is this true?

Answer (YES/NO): NO